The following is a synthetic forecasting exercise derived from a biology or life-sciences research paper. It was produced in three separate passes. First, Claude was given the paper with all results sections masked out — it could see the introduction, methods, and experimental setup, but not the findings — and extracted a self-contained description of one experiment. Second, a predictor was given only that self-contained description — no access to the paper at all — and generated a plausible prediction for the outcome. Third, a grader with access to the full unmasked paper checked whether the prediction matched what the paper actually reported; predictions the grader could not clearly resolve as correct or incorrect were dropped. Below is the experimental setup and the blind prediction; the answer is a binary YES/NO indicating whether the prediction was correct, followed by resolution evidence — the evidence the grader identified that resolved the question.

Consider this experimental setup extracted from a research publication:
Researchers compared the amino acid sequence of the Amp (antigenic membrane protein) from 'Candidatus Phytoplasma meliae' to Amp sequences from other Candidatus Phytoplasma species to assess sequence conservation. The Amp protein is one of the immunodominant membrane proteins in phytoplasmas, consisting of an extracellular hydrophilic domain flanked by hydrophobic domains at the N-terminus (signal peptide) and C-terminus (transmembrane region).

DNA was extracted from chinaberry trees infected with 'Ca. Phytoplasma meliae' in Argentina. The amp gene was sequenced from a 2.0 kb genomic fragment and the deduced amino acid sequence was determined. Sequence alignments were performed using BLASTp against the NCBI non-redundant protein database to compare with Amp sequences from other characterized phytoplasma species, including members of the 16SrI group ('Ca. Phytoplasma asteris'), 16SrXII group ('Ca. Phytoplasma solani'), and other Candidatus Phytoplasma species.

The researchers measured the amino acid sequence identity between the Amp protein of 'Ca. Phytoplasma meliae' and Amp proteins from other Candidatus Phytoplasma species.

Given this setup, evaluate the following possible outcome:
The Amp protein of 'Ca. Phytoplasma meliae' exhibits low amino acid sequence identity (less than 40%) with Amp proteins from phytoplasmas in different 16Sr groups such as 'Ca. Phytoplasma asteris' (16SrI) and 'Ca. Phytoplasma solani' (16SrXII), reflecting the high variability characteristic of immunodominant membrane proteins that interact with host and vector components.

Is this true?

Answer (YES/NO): YES